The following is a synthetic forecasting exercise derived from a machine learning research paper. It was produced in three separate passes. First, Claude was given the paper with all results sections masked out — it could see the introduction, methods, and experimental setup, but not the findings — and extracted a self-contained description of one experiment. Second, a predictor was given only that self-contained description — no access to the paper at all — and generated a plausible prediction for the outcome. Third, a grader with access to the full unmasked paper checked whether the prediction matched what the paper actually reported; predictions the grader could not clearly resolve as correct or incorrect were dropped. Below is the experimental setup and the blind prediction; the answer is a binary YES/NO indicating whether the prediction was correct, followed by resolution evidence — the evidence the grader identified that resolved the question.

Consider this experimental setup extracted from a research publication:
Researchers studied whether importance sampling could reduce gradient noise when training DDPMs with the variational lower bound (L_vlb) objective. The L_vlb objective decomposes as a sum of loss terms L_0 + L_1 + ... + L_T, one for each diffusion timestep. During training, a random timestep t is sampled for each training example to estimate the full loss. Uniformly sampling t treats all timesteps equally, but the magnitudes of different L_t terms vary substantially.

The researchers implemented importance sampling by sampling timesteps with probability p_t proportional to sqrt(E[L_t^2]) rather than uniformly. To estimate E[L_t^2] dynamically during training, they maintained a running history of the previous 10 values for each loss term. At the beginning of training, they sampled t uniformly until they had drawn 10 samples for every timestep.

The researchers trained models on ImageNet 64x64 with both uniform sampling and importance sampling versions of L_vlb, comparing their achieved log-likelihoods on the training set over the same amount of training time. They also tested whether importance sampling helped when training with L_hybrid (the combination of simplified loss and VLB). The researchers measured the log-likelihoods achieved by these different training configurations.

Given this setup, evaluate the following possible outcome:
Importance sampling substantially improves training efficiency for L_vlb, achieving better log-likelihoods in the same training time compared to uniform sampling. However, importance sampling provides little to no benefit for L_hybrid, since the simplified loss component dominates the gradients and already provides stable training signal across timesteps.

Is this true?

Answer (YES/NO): YES